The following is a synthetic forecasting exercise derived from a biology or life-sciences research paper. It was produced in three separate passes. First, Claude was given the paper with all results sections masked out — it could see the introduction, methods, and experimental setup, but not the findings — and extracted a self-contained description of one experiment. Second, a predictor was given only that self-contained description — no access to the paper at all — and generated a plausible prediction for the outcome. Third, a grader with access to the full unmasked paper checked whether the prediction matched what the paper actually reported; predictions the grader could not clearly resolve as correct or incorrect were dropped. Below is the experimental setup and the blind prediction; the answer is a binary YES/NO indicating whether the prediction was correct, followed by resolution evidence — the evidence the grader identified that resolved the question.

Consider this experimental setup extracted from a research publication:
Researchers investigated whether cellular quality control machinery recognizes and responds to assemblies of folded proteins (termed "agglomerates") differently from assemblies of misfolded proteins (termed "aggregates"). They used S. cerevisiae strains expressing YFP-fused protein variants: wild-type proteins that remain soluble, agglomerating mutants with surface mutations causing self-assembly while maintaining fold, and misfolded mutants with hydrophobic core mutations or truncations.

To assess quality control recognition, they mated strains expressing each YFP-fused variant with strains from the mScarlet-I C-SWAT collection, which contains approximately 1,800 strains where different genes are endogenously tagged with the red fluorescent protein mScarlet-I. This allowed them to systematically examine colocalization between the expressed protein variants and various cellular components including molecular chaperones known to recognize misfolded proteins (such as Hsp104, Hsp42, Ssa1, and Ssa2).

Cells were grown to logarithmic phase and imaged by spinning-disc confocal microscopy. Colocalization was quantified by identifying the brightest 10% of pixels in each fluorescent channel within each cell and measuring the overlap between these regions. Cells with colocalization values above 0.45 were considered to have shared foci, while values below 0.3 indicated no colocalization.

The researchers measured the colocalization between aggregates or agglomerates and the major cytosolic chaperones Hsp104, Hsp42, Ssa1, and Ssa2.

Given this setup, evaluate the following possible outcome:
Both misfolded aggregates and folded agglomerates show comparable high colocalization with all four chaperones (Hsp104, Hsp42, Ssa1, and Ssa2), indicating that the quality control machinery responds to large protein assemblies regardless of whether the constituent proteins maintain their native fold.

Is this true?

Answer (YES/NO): NO